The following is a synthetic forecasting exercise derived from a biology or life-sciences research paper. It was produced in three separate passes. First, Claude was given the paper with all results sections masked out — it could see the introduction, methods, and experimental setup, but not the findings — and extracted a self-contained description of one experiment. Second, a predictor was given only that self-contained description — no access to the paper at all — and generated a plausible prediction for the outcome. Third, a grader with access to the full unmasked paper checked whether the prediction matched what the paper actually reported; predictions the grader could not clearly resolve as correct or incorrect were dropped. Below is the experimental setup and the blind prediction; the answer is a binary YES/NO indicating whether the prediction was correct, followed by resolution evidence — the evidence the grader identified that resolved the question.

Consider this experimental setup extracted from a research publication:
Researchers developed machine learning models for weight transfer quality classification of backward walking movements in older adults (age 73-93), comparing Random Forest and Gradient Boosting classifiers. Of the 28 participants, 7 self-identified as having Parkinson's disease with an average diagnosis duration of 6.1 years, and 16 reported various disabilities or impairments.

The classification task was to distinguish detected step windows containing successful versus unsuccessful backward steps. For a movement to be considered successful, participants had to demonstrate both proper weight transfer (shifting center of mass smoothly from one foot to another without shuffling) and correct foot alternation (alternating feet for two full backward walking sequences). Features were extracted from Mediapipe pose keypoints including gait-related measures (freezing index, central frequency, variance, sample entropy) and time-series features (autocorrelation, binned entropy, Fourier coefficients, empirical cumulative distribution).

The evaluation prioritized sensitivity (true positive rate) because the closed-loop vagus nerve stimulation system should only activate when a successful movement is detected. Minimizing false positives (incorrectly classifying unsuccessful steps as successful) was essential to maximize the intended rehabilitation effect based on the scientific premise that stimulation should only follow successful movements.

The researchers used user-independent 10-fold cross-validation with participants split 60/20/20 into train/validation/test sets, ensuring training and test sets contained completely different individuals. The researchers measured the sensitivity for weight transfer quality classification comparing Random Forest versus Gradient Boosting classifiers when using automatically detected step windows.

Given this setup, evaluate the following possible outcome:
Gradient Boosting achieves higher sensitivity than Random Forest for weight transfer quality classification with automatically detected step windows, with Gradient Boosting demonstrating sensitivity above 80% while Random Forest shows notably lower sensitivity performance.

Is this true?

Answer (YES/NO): NO